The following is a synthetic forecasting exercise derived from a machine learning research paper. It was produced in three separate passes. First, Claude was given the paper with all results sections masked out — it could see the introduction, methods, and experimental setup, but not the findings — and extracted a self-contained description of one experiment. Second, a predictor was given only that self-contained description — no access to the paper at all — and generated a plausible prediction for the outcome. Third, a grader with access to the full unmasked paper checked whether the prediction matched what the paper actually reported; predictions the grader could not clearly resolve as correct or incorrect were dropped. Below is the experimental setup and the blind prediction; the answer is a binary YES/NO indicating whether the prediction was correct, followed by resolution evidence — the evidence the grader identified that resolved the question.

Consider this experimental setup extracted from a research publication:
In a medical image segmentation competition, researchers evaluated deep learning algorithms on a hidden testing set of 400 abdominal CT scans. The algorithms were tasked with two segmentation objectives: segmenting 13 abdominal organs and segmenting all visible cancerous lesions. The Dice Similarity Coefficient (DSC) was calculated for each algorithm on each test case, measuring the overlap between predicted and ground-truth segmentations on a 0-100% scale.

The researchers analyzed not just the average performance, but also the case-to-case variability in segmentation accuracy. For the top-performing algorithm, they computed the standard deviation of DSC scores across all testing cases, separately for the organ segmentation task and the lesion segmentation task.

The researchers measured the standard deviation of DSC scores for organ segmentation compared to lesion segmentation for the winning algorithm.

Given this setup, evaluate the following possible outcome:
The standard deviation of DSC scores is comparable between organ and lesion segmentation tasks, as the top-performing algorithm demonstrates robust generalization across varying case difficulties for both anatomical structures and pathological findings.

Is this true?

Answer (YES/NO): NO